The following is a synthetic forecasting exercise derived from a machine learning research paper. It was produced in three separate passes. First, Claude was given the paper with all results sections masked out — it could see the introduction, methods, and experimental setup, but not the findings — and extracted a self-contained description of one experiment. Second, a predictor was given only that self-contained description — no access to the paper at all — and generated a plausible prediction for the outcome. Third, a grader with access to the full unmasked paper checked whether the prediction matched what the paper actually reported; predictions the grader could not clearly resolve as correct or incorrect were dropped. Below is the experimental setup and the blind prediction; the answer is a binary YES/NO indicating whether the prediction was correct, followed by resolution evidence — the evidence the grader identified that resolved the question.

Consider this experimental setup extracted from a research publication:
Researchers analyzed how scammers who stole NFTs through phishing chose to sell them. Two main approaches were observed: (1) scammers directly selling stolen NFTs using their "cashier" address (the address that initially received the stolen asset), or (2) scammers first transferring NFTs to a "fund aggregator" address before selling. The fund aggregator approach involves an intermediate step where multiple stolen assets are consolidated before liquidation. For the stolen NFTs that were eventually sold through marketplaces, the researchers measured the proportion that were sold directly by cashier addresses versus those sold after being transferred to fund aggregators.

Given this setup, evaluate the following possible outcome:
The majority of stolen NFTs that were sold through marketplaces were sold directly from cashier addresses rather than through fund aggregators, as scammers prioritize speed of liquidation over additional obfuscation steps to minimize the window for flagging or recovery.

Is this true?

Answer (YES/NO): YES